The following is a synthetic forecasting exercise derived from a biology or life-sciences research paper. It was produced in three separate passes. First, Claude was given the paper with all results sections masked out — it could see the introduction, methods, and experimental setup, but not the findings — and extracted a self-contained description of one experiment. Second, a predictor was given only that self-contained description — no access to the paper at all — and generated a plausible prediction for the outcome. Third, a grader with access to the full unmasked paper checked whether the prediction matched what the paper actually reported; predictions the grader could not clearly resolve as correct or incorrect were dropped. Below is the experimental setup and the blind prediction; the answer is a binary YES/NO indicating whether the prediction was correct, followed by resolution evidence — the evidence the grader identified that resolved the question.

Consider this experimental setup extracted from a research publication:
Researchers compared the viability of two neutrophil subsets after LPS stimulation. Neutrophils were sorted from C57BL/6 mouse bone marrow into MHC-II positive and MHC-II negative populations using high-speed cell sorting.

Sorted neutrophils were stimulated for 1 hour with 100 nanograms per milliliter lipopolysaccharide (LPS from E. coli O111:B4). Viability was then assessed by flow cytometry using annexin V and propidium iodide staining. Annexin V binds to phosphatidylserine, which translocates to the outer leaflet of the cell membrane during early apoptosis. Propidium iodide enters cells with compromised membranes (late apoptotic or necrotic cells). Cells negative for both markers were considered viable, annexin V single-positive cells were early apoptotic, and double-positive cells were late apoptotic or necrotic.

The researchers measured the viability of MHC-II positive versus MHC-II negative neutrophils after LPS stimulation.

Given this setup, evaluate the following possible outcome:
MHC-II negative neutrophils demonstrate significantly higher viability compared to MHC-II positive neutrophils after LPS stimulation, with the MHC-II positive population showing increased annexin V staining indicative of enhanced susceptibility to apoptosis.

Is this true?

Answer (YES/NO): NO